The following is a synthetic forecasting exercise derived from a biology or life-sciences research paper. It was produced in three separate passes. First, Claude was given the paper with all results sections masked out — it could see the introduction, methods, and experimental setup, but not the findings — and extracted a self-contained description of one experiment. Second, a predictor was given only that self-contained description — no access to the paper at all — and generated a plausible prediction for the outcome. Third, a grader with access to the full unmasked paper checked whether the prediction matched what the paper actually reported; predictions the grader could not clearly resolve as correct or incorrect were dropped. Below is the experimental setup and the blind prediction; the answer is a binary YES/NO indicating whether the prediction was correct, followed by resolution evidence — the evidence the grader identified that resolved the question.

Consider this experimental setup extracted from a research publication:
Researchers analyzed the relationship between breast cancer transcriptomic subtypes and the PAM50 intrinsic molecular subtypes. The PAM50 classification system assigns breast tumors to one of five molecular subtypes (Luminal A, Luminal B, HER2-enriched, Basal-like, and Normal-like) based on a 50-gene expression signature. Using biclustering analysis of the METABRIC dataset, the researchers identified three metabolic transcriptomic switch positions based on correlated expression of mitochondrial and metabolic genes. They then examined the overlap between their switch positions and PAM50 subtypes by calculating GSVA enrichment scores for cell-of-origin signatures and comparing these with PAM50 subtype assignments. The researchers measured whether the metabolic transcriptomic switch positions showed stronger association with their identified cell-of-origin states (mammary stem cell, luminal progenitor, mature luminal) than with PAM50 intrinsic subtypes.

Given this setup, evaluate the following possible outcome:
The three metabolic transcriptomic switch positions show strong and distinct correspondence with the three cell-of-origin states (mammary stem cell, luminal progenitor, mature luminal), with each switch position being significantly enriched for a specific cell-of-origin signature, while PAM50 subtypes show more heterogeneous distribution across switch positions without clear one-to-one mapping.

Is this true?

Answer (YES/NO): YES